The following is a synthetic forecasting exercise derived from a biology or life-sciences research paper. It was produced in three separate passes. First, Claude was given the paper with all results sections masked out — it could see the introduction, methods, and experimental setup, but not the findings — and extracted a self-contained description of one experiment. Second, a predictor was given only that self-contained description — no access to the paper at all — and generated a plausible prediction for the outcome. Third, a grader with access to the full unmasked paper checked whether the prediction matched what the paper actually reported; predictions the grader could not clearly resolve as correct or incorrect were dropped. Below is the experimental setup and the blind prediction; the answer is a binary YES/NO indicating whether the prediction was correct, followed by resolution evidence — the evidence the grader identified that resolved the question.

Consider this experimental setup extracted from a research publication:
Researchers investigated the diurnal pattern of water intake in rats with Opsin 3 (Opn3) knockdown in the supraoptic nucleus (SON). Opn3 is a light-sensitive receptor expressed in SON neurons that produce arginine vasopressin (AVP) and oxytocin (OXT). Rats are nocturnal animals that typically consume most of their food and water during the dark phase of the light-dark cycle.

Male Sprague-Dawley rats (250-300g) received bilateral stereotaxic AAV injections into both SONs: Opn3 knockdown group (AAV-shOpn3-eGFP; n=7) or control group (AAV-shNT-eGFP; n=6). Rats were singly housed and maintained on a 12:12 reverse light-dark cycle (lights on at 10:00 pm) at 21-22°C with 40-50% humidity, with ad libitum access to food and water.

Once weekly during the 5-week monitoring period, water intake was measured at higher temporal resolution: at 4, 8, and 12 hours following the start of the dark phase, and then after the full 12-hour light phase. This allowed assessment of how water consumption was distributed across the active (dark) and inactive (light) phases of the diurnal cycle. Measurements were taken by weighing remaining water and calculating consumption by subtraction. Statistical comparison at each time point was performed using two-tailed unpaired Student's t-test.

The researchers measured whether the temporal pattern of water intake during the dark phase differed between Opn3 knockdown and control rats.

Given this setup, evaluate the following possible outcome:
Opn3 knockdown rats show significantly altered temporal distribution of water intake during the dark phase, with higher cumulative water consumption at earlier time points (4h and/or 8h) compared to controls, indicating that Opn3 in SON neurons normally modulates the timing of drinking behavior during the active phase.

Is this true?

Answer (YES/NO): NO